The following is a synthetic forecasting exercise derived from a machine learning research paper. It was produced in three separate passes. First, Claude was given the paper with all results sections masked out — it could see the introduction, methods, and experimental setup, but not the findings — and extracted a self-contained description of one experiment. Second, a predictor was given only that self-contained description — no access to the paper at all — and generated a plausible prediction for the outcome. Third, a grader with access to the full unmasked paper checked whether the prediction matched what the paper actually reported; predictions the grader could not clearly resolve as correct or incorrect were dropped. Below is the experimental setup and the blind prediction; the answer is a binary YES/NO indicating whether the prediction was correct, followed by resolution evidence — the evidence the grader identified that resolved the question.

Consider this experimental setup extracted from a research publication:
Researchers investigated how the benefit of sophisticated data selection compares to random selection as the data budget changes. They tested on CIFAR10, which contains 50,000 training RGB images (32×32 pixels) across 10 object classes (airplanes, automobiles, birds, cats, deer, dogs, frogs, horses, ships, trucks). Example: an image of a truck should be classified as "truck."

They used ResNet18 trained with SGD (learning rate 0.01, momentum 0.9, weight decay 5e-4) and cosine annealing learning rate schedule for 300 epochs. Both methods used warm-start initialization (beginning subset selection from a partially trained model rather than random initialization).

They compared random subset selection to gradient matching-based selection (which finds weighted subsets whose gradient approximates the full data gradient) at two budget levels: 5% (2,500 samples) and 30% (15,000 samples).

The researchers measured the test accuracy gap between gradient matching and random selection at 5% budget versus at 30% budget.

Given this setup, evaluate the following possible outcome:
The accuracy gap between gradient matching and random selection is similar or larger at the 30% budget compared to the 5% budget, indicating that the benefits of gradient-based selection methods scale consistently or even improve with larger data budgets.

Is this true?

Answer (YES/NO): NO